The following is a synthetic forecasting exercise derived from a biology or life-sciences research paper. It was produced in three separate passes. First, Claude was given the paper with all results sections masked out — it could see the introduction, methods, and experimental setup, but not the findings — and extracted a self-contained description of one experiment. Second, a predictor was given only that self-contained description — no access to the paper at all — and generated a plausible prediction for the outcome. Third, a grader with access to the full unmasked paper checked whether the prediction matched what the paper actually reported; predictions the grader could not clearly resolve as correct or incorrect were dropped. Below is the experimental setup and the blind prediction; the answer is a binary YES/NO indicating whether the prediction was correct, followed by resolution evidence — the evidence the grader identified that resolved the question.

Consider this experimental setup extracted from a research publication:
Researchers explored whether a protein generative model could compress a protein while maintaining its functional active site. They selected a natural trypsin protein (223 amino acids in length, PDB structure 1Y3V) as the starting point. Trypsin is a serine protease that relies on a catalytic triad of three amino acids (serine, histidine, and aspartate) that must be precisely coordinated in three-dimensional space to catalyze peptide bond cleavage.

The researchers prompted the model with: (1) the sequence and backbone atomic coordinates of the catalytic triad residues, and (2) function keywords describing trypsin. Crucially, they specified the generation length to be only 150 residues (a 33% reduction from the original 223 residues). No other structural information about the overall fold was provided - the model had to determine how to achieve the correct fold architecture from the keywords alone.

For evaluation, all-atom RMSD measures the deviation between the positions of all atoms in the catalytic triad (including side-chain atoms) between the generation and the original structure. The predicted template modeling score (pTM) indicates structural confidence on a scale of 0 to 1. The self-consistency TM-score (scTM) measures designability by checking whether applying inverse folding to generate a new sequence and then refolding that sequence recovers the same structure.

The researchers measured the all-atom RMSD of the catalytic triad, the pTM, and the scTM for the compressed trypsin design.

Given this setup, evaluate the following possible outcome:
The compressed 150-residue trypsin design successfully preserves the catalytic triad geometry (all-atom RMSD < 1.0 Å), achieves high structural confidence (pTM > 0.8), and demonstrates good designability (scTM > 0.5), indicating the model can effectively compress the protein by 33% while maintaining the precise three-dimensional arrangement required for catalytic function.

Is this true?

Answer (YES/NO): YES